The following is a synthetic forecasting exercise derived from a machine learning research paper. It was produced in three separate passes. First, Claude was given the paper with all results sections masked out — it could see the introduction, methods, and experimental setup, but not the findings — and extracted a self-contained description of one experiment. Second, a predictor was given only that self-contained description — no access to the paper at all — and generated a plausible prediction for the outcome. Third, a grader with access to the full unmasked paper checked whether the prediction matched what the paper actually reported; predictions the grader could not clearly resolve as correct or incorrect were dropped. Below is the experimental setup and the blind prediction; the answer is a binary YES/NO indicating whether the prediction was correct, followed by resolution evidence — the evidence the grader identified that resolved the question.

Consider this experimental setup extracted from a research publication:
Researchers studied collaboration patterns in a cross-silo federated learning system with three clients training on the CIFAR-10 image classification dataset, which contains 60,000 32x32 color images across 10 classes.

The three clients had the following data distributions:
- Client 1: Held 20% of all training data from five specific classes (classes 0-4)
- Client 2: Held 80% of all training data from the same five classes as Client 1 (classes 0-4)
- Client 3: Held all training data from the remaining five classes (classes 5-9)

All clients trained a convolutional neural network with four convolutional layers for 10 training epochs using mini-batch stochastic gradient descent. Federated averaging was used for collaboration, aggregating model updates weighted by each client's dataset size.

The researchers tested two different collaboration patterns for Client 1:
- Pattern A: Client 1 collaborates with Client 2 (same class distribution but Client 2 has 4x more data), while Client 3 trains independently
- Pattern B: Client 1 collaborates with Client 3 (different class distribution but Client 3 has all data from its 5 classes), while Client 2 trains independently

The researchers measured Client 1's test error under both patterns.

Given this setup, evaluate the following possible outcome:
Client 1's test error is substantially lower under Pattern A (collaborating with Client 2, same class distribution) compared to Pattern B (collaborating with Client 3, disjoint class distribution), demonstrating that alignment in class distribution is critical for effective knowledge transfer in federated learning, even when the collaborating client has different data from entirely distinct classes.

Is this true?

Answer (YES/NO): YES